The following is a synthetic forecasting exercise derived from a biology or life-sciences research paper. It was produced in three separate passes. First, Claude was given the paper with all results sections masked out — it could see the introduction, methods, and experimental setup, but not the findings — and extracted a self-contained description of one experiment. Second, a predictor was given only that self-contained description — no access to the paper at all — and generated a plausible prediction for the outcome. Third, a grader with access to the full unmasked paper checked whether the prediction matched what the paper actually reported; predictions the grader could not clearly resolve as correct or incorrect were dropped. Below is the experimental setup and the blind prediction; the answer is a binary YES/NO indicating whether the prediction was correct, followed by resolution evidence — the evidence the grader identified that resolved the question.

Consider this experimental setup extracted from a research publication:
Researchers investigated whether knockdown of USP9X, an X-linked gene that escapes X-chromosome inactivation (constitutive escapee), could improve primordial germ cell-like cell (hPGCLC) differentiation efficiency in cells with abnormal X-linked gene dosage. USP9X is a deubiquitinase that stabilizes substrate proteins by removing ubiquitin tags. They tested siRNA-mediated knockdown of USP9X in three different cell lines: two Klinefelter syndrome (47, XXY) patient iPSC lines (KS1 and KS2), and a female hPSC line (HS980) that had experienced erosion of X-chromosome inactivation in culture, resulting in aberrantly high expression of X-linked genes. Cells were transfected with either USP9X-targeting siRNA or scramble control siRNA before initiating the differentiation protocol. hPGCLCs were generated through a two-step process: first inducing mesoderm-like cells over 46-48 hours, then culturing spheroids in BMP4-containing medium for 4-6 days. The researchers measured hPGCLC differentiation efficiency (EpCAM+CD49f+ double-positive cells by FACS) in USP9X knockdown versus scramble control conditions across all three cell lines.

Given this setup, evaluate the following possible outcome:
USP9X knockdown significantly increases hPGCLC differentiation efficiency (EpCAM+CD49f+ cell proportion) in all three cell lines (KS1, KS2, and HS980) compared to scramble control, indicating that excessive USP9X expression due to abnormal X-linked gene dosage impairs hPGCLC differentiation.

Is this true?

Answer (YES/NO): YES